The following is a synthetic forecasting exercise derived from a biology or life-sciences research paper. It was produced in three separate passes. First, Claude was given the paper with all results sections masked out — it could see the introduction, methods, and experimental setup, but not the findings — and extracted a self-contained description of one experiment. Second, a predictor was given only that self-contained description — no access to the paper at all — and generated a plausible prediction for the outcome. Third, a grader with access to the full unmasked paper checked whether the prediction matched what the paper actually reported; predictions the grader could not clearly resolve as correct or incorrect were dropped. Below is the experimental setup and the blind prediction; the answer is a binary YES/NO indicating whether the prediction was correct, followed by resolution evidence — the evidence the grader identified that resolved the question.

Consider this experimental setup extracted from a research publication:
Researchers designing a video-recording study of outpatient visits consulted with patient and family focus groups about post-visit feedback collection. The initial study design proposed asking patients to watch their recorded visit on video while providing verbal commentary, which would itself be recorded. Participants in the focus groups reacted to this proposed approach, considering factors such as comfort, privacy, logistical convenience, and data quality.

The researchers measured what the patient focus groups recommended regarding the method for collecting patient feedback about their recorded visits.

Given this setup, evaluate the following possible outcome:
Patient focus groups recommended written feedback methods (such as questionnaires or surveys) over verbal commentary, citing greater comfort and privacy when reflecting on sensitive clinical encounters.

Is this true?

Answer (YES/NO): NO